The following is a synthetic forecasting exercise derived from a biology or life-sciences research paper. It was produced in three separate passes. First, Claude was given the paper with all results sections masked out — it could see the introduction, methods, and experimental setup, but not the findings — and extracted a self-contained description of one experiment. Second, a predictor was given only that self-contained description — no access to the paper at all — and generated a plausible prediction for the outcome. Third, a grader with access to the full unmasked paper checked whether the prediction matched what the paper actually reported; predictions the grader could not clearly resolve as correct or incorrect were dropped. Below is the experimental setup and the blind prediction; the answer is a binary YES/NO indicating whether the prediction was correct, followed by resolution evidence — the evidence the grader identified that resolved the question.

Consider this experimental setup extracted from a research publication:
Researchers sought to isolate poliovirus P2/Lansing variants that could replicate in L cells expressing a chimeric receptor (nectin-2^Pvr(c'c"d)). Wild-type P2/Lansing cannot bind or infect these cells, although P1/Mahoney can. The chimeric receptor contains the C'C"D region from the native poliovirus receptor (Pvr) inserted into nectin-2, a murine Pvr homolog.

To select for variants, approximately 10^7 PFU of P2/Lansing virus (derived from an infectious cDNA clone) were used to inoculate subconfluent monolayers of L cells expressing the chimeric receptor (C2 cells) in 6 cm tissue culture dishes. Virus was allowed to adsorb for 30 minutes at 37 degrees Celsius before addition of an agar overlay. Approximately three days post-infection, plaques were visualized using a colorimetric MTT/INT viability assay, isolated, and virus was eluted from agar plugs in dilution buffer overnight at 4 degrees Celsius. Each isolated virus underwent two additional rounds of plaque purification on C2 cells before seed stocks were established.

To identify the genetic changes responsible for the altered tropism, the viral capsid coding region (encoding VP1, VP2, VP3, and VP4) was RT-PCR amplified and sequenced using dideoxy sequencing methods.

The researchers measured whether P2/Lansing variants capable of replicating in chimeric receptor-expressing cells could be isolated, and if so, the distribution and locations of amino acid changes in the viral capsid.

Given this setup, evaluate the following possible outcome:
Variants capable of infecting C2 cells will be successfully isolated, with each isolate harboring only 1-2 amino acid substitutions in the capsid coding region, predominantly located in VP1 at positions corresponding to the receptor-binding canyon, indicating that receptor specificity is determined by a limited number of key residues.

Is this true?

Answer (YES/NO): NO